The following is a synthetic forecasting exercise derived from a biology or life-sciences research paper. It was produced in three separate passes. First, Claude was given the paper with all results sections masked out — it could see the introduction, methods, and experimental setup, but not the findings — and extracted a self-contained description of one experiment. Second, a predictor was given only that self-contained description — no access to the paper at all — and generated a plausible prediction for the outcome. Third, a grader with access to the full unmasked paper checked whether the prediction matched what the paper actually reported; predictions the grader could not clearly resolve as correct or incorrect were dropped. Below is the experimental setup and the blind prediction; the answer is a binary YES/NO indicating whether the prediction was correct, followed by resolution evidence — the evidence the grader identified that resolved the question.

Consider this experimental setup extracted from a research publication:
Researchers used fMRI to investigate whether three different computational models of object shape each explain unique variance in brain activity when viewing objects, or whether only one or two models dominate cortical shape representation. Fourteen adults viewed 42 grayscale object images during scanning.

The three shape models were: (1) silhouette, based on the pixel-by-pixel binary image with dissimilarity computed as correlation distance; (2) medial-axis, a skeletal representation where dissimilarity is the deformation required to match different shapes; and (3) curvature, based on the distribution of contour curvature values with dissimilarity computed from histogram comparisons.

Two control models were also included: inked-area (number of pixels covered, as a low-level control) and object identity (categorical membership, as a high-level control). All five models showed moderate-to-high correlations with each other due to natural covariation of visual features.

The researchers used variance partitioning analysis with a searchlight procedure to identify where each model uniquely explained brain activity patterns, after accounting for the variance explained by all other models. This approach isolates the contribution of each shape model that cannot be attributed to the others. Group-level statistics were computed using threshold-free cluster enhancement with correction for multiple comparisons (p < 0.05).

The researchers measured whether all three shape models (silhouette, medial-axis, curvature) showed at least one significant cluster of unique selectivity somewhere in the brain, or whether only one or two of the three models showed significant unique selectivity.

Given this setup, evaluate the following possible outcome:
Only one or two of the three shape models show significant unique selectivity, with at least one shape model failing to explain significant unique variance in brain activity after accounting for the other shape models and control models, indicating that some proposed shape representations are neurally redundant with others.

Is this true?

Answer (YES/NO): NO